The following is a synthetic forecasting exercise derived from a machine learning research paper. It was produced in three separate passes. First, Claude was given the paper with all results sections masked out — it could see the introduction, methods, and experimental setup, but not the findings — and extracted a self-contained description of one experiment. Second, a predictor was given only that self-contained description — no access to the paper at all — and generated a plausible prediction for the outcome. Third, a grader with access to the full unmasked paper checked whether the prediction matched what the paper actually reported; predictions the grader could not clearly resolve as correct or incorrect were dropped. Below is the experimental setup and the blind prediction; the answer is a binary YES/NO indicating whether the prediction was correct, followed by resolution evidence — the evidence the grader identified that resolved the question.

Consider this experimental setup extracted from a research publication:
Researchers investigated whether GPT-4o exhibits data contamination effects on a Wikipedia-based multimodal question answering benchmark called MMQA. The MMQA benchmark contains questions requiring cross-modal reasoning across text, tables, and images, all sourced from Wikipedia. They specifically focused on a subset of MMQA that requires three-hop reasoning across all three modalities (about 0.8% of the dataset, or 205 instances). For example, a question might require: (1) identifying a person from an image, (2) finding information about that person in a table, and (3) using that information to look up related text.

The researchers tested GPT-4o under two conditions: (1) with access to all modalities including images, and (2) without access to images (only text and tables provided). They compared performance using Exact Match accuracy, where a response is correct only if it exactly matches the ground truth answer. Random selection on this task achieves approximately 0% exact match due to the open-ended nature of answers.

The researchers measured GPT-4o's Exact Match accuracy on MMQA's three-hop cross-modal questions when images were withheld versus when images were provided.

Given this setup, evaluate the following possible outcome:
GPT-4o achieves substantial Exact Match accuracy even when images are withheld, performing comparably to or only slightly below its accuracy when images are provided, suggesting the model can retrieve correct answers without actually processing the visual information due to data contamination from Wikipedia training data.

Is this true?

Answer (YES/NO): NO